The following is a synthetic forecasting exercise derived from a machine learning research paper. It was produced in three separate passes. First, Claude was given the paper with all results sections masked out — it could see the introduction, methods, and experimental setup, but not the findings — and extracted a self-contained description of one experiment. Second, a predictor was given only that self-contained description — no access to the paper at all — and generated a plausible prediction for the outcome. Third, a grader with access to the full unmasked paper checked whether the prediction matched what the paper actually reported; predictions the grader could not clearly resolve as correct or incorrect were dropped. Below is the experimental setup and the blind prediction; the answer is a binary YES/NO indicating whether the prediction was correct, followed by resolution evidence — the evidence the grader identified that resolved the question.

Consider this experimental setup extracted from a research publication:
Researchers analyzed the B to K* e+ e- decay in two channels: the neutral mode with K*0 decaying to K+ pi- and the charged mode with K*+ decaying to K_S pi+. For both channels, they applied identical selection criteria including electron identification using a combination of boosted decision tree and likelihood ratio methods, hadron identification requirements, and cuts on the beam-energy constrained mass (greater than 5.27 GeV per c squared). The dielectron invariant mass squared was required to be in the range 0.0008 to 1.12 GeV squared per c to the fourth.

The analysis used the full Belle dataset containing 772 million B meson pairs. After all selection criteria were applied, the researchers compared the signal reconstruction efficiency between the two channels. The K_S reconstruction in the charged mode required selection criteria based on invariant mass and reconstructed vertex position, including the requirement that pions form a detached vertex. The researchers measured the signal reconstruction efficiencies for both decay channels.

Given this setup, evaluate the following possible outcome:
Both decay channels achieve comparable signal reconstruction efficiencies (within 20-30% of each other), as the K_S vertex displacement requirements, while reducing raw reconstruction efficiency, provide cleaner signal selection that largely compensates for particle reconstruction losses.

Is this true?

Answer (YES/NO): NO